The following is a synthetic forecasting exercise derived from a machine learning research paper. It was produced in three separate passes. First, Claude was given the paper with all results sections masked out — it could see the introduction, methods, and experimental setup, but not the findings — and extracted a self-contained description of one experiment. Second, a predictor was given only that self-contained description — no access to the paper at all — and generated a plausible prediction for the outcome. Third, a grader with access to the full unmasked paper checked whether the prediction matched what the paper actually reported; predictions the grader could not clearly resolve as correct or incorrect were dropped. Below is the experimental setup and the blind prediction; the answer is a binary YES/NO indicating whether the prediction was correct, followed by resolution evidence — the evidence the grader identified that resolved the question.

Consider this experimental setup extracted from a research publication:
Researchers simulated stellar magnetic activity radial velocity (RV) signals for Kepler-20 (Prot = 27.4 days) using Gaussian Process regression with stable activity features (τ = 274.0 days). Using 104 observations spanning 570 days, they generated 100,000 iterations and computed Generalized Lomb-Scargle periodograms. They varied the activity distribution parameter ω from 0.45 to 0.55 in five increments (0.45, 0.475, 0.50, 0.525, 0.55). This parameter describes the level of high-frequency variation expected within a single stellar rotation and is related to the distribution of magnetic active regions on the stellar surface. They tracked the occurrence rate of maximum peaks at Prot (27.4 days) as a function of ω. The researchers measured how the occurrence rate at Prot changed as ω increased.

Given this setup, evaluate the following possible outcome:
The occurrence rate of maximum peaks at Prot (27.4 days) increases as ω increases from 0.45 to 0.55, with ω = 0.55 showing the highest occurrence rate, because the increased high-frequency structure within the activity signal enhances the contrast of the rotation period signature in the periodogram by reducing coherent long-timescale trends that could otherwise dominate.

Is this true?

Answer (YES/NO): YES